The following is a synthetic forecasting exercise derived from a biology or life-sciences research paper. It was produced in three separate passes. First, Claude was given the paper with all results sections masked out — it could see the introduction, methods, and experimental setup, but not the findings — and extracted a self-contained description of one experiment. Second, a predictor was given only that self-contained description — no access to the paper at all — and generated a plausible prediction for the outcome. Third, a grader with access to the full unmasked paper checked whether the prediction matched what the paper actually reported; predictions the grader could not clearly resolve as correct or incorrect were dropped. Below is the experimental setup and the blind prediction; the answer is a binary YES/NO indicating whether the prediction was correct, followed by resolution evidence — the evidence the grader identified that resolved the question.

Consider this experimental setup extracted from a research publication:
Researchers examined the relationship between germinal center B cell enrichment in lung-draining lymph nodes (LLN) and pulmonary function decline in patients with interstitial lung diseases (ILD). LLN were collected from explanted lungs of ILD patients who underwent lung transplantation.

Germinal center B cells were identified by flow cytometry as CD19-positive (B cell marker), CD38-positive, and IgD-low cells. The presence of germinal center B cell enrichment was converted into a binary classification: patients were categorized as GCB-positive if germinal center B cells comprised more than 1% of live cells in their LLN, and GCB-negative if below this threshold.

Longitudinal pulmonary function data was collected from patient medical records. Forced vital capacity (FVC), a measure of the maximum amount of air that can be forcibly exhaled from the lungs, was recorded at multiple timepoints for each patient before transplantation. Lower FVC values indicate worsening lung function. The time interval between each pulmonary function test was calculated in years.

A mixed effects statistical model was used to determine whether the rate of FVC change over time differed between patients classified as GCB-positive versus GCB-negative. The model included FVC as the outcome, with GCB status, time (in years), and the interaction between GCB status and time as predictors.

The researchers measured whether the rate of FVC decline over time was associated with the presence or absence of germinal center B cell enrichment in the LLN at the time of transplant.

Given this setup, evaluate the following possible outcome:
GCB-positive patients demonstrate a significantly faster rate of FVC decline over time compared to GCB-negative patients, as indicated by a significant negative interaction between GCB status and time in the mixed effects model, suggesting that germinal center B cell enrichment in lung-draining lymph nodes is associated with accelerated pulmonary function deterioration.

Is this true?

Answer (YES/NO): YES